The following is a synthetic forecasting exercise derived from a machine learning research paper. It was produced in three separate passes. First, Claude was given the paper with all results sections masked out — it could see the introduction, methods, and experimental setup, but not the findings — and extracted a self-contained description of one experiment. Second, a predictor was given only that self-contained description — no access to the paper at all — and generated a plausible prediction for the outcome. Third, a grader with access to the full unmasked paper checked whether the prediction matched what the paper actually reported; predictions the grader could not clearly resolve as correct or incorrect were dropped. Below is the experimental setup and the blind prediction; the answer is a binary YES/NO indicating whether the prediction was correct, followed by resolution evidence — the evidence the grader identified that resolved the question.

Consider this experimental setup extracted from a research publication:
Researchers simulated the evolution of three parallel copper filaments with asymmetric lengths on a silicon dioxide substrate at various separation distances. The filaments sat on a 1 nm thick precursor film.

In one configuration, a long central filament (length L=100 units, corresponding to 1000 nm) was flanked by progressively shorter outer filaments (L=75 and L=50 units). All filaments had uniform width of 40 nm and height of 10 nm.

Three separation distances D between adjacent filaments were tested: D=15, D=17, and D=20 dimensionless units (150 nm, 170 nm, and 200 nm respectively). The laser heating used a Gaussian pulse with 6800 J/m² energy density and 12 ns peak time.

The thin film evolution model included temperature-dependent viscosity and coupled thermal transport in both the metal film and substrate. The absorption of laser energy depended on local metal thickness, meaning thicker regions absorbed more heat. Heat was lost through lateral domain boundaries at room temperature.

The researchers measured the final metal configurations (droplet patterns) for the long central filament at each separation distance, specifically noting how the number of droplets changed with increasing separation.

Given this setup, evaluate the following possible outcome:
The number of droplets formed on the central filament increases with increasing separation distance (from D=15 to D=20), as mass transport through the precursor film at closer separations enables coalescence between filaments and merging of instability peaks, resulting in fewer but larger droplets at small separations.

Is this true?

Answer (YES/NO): NO